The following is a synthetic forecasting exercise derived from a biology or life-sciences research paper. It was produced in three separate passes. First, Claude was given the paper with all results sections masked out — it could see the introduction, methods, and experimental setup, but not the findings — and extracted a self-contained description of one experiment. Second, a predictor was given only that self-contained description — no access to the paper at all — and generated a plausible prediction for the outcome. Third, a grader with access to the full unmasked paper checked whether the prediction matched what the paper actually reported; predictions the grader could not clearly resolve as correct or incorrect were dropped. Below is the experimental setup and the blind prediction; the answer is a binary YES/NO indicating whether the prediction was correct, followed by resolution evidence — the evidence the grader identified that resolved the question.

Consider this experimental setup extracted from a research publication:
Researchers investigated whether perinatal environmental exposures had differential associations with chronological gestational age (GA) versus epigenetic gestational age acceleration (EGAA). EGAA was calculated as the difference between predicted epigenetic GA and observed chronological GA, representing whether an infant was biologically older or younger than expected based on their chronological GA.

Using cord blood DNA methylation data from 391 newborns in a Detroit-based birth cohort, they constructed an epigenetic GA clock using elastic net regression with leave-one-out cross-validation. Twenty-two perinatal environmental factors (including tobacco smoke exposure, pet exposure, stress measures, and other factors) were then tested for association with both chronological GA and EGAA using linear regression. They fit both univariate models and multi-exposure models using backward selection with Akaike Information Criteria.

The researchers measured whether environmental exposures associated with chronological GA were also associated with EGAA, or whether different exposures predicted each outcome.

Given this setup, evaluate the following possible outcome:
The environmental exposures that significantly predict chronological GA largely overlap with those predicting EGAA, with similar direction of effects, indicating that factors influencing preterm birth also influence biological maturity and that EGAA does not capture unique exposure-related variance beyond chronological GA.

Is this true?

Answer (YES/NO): NO